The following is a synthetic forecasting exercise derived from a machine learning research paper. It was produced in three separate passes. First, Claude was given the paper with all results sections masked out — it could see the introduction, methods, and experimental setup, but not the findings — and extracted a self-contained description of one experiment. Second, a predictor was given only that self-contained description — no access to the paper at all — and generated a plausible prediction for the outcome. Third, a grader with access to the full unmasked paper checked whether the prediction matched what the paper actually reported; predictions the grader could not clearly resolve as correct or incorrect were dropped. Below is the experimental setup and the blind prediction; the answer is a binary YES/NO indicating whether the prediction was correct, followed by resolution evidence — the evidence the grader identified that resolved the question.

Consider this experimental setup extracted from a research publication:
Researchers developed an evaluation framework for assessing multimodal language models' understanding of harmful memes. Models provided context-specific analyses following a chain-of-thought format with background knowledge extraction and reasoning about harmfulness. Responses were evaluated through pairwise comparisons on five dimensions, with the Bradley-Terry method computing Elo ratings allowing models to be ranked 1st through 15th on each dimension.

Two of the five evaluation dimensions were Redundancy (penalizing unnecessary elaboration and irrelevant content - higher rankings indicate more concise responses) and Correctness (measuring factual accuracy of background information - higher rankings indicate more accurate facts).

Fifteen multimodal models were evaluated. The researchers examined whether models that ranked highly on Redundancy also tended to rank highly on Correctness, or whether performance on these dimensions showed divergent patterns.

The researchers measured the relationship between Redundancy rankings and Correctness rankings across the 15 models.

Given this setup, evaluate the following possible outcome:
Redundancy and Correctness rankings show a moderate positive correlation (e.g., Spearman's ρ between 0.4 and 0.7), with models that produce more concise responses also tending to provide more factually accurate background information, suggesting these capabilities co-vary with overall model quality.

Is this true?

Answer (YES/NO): NO